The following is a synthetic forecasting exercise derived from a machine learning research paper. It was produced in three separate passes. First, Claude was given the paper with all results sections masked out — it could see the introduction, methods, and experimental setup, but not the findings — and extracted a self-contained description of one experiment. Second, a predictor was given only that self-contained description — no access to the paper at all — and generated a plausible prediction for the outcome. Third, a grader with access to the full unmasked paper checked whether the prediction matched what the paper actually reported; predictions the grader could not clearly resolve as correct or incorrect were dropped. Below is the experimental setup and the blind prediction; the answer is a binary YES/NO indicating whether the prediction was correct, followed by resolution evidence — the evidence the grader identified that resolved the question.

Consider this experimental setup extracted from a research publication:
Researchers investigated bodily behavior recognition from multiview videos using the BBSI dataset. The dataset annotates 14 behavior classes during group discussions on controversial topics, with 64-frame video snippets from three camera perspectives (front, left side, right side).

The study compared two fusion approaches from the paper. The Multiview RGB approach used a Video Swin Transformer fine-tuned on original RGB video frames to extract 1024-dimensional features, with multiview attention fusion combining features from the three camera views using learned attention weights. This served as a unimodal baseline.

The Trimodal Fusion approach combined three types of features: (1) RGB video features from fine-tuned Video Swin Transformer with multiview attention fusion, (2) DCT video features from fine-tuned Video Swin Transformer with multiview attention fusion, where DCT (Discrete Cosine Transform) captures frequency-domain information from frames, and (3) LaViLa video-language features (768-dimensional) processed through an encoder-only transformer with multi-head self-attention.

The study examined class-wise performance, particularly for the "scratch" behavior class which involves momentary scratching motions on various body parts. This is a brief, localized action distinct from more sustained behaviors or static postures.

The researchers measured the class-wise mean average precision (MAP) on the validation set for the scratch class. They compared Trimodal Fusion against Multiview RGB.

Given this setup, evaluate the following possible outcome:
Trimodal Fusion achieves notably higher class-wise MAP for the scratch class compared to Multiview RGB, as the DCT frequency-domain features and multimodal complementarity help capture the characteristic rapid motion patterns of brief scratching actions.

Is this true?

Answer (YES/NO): YES